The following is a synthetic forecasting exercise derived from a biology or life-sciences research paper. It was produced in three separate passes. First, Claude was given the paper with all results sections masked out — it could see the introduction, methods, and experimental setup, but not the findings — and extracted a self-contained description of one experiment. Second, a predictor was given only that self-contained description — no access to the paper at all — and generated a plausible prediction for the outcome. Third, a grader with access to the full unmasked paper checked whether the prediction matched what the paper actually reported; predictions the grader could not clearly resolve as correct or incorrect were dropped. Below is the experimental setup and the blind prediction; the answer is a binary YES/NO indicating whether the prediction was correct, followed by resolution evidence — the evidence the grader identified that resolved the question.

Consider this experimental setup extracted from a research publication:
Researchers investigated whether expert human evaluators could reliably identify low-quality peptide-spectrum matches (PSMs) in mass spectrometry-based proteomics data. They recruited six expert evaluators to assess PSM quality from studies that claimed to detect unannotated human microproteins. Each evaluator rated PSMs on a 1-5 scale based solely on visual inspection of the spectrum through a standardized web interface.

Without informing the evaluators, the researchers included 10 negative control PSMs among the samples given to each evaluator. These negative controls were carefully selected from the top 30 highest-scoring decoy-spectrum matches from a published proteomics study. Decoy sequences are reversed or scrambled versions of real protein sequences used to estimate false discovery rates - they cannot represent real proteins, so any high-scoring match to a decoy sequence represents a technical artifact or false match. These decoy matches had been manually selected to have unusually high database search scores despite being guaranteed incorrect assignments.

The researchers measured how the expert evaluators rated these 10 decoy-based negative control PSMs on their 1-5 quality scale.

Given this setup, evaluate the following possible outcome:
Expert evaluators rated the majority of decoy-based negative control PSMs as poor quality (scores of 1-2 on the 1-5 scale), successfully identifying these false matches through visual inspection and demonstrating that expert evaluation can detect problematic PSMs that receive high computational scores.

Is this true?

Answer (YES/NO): YES